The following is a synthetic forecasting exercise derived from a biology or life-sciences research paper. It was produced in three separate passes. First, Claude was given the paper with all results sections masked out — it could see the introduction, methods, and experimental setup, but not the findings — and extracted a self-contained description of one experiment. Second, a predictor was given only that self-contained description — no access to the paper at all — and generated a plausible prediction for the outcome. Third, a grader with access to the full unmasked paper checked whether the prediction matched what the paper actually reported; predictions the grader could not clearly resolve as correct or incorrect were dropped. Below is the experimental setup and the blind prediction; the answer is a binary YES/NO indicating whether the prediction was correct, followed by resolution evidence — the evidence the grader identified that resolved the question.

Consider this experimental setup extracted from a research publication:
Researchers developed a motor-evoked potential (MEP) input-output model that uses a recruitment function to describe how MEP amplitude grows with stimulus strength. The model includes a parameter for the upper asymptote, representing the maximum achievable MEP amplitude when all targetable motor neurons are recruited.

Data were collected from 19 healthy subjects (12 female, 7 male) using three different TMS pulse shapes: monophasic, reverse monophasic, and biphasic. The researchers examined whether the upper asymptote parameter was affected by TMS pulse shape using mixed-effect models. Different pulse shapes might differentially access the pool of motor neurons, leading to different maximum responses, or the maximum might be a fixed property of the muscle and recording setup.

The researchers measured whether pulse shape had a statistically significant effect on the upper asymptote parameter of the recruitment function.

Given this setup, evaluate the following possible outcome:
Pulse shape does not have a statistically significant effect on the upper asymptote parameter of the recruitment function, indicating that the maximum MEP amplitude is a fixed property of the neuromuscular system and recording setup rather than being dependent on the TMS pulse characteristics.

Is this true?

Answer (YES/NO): NO